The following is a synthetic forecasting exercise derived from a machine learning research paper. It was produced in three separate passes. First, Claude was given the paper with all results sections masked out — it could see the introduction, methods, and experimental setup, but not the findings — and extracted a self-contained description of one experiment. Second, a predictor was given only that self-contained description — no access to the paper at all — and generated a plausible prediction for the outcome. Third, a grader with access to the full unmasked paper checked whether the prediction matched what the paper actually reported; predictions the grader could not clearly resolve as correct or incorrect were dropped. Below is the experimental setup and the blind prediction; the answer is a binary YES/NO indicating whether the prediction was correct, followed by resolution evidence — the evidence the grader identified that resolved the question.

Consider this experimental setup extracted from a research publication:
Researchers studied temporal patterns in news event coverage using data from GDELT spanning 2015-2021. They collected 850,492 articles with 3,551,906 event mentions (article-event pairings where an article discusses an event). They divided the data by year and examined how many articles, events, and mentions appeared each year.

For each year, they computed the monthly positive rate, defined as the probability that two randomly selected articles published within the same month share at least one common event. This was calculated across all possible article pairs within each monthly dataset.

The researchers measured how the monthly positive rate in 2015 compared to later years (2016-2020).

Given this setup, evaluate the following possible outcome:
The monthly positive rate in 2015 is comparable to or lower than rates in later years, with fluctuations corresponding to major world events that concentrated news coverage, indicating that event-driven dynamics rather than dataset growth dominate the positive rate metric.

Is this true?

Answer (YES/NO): NO